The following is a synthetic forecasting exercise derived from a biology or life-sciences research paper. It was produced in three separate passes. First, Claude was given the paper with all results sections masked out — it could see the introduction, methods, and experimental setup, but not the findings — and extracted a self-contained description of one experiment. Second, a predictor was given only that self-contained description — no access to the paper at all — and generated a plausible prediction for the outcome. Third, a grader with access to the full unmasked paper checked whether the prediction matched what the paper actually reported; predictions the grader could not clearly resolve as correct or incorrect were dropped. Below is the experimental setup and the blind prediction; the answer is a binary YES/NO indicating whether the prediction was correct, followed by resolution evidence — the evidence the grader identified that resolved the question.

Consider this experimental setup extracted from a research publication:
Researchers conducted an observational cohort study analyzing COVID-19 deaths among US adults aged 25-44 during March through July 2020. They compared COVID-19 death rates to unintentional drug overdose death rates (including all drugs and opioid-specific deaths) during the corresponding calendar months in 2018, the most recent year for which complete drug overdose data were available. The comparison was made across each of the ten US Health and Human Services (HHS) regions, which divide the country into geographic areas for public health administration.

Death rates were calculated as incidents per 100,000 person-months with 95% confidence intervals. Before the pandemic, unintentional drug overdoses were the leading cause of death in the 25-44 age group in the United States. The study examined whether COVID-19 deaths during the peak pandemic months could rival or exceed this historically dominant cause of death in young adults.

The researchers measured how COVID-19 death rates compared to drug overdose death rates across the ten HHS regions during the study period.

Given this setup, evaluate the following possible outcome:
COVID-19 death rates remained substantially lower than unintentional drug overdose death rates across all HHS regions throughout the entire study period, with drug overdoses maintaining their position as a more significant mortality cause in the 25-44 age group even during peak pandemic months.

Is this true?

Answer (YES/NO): NO